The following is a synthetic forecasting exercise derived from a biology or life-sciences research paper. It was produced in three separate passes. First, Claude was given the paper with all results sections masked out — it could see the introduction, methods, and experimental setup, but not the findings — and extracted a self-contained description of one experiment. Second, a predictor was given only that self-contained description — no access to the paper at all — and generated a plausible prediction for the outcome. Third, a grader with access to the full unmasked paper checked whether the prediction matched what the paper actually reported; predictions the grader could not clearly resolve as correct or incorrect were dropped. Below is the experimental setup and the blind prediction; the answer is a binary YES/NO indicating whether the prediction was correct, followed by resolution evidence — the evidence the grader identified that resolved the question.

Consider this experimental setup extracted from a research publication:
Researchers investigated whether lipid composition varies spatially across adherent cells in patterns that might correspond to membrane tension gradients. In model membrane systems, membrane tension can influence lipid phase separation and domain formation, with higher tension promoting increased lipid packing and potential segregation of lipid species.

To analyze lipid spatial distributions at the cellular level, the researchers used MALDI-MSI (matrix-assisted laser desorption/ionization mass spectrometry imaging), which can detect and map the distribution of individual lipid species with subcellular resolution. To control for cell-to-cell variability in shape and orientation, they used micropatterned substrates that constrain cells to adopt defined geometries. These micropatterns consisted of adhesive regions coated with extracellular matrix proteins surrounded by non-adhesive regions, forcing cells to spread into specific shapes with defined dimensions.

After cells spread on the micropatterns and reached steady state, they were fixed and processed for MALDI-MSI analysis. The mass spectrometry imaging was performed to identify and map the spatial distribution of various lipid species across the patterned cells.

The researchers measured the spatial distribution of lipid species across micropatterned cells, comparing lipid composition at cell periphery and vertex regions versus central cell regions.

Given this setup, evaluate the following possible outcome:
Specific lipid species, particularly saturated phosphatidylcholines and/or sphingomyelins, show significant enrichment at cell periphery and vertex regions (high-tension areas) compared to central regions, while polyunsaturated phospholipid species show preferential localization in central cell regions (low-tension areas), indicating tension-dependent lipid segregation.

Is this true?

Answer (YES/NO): NO